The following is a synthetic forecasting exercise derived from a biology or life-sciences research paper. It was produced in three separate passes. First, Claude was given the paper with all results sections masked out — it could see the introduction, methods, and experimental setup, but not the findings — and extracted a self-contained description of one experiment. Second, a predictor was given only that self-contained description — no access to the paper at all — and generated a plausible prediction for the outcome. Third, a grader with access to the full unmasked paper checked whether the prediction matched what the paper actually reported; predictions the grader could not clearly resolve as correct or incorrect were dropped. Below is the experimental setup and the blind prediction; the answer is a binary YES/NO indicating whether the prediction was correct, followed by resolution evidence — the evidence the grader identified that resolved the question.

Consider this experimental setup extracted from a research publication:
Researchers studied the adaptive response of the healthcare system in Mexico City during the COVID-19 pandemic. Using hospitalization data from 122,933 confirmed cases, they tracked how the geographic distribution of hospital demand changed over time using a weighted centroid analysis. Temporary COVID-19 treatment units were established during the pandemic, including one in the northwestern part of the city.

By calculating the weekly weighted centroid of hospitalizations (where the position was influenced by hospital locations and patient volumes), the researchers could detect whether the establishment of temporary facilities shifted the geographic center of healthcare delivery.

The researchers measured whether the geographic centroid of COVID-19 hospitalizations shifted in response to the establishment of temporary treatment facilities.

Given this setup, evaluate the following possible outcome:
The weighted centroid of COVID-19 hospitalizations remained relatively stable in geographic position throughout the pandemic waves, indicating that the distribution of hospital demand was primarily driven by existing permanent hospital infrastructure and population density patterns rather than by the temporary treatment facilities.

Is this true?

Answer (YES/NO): NO